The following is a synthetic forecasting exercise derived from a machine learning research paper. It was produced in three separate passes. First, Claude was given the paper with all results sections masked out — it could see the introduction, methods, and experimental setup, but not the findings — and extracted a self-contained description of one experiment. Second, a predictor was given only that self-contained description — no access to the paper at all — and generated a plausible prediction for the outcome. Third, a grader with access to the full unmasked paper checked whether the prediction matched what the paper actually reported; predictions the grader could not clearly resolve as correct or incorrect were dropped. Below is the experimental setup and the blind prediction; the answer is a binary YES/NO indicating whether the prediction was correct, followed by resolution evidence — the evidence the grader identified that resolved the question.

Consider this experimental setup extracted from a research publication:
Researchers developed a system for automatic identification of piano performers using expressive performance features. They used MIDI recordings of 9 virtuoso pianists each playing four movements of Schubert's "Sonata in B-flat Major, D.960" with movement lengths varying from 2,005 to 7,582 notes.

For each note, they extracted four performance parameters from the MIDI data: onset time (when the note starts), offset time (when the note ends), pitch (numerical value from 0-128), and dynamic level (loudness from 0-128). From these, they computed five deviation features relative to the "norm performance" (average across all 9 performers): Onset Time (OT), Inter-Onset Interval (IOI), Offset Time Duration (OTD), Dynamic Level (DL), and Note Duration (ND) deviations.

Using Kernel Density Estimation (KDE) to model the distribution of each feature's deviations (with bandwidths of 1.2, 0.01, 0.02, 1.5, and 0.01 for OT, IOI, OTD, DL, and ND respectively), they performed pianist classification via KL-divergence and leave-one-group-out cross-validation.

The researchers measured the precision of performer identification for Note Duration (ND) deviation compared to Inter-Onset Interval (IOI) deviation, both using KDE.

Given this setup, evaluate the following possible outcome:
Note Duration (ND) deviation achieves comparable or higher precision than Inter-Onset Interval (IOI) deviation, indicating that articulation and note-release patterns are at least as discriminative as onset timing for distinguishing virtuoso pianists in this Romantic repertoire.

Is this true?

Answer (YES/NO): YES